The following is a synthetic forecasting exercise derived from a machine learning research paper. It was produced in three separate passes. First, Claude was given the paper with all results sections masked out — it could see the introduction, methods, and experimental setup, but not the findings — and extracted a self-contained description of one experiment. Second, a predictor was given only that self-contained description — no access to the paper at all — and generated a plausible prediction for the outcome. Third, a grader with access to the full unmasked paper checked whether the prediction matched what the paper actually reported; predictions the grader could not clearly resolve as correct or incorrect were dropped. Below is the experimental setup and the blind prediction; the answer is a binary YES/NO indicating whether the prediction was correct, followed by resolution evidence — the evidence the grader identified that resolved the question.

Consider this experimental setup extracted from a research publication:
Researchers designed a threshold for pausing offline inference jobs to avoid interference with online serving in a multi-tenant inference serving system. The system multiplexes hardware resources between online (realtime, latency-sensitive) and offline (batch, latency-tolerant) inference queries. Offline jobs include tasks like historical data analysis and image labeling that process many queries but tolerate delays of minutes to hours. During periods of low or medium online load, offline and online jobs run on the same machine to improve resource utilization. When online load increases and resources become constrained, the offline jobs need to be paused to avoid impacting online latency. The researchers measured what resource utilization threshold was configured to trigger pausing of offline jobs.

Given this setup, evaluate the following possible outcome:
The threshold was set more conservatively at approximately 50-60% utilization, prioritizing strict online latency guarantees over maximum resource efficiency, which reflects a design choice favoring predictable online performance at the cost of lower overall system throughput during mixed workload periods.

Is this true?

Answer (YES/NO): NO